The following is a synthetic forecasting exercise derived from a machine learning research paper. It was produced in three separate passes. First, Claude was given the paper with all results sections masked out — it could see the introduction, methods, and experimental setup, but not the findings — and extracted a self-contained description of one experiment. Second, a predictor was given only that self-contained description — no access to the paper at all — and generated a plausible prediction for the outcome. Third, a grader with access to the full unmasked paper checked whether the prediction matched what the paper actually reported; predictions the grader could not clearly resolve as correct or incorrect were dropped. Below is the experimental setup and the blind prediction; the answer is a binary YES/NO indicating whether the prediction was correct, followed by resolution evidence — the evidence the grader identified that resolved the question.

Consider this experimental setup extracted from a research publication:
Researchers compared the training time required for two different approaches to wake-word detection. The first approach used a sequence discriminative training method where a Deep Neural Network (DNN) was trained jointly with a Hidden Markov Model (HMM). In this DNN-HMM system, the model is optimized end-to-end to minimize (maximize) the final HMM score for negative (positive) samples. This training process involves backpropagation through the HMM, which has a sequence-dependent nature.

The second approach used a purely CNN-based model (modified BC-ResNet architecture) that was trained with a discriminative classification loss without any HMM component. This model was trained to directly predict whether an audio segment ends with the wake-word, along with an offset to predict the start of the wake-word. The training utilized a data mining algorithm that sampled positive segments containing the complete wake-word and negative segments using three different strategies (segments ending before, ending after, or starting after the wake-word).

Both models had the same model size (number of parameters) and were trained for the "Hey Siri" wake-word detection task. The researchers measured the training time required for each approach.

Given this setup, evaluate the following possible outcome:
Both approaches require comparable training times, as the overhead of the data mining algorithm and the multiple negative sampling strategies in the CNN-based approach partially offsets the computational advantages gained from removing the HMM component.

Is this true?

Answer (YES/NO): NO